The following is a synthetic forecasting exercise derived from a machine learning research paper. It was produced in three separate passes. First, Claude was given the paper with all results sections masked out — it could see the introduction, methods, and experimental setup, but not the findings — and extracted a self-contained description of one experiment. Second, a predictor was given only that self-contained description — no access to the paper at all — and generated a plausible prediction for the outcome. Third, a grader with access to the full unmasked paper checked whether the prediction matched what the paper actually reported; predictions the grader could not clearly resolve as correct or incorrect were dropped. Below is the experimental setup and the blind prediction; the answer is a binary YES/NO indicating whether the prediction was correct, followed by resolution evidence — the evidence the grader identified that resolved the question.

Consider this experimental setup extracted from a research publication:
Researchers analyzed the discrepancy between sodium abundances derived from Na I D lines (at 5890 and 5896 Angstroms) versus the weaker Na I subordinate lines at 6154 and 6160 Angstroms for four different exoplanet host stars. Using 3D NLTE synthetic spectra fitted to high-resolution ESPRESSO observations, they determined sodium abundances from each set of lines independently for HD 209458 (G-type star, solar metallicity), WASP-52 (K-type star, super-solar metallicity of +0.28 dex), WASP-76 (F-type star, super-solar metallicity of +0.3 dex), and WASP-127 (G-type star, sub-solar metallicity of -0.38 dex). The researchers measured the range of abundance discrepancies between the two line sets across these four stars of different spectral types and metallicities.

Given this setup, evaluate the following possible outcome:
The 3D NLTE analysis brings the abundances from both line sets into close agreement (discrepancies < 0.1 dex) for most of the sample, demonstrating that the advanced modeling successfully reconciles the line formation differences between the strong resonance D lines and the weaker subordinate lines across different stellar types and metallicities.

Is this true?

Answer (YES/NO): YES